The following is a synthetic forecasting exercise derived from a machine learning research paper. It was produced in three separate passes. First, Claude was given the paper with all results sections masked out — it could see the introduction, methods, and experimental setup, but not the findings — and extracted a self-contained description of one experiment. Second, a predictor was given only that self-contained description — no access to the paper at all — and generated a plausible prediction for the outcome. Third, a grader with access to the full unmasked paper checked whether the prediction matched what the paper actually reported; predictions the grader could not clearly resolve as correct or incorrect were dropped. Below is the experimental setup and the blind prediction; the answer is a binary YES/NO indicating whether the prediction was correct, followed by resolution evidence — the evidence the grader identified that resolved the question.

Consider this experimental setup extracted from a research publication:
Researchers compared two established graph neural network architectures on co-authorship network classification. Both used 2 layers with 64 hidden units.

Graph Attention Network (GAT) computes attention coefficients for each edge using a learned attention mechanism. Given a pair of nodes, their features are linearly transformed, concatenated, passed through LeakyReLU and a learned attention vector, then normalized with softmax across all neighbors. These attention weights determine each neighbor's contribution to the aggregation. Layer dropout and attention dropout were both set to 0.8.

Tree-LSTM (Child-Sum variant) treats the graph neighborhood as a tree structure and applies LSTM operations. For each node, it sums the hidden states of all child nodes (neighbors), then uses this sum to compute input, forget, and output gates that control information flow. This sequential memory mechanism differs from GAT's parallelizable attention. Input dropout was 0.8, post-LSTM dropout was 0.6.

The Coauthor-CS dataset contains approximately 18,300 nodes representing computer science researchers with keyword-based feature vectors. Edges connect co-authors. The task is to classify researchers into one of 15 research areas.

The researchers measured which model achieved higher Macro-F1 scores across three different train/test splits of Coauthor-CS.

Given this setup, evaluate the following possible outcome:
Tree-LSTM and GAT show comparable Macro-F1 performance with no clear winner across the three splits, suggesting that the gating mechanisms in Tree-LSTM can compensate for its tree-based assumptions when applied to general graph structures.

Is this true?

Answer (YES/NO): NO